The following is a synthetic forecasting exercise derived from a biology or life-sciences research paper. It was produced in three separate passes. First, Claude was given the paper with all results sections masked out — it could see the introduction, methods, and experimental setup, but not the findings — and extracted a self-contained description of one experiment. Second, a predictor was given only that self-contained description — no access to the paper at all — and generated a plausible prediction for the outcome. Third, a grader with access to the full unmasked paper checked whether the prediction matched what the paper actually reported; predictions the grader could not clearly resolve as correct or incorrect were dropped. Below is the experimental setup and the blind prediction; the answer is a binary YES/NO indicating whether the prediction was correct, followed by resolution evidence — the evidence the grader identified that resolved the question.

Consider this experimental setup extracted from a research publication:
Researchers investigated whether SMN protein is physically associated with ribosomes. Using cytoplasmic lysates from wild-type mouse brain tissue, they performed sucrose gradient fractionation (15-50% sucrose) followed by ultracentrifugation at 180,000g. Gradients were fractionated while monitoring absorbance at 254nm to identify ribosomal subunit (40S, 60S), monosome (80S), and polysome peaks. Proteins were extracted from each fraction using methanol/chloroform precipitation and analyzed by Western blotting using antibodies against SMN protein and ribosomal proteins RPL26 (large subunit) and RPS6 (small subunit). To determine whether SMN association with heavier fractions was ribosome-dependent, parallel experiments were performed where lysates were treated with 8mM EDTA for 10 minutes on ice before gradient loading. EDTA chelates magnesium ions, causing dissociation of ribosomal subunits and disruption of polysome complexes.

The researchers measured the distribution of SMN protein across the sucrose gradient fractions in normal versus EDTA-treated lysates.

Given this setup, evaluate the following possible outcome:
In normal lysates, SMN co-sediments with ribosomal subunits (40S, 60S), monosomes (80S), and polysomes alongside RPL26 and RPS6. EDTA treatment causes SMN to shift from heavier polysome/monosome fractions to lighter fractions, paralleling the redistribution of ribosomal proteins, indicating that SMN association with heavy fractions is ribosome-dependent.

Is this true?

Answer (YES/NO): YES